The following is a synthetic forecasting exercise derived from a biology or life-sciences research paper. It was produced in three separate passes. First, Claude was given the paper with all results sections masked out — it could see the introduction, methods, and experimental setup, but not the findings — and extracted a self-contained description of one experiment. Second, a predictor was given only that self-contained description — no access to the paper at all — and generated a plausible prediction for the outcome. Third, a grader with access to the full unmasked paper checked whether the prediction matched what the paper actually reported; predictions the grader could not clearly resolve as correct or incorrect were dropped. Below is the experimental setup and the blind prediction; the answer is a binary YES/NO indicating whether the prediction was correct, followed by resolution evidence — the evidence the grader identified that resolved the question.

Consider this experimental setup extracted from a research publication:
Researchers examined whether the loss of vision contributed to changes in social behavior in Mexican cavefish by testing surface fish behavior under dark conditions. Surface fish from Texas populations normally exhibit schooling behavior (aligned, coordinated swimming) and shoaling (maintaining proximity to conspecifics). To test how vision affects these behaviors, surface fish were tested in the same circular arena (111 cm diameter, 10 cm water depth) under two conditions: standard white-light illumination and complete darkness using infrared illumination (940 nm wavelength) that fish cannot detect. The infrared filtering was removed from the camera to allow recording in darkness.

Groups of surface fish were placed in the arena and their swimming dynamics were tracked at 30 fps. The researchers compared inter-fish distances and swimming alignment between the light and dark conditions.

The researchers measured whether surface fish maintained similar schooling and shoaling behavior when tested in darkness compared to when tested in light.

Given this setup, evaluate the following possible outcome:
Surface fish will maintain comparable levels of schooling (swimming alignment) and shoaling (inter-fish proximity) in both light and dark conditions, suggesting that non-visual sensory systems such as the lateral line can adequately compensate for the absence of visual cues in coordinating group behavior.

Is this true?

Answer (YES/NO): NO